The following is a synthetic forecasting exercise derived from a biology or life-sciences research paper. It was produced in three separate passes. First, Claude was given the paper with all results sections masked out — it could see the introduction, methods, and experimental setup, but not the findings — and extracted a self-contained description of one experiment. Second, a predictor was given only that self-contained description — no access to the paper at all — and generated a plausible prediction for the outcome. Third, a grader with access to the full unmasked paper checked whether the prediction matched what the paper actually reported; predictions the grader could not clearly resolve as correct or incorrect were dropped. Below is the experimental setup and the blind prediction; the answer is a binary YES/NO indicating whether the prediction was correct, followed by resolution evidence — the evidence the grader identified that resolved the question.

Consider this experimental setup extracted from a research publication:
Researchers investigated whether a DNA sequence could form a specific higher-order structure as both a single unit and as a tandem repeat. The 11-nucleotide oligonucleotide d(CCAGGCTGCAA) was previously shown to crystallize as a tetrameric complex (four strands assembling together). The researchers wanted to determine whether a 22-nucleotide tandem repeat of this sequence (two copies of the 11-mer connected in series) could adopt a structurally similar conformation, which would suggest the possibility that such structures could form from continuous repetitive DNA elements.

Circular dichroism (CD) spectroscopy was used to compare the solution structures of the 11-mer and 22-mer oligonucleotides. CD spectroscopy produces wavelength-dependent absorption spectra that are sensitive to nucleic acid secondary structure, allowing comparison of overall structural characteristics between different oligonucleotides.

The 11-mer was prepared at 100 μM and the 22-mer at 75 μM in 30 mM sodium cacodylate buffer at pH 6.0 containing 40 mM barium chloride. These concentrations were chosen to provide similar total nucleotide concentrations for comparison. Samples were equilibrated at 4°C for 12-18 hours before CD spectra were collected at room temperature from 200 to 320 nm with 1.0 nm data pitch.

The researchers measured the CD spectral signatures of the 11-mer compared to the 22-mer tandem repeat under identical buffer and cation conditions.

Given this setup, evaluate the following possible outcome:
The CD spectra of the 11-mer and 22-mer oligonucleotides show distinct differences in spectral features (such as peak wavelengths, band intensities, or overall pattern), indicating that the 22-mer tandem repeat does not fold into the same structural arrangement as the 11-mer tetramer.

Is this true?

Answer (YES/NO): NO